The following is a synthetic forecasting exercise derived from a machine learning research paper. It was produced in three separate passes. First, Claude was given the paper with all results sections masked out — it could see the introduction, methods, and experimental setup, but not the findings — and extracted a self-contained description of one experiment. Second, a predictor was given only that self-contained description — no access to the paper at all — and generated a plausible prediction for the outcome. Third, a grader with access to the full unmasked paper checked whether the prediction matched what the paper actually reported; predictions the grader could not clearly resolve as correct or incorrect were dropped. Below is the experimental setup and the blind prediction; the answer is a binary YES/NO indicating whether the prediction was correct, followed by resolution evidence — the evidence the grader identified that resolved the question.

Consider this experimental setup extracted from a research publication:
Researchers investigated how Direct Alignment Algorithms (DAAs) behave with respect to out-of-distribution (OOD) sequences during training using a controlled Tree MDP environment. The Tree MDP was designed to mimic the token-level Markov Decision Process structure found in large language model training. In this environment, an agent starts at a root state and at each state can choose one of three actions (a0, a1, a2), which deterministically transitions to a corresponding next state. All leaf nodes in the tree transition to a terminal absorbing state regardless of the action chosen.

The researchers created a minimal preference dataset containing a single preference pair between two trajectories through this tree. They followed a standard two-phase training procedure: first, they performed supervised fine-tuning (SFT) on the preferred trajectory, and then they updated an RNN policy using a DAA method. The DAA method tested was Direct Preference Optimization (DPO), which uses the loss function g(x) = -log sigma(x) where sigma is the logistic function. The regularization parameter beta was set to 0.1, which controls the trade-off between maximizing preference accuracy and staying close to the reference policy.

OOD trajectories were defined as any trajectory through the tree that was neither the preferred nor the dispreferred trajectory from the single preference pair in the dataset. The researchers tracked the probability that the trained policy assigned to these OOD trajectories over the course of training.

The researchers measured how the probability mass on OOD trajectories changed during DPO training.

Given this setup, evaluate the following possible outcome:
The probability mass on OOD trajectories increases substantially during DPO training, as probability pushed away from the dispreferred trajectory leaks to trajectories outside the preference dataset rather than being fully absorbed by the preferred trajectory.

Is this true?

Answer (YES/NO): YES